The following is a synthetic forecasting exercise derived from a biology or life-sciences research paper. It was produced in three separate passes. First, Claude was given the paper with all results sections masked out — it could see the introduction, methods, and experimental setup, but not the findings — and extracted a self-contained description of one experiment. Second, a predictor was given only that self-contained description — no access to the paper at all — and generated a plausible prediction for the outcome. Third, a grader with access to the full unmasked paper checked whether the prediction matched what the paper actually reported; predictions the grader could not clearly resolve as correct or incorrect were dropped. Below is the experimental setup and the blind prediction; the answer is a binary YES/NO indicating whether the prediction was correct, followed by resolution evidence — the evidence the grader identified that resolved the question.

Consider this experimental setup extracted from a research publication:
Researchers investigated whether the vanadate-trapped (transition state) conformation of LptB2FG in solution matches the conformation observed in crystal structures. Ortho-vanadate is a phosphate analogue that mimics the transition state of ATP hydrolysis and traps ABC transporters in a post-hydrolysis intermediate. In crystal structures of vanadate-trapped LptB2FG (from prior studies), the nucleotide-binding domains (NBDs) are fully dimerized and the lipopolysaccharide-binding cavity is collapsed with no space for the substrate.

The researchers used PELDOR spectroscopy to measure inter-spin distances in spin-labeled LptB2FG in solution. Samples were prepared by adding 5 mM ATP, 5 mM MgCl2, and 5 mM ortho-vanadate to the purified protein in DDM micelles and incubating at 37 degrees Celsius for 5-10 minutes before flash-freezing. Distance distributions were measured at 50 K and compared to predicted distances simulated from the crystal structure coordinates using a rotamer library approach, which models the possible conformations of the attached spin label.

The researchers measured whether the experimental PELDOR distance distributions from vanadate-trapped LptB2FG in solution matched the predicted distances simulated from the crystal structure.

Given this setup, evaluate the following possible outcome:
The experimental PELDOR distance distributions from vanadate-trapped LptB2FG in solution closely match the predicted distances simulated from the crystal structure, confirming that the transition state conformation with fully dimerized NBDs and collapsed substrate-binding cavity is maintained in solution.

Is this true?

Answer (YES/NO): NO